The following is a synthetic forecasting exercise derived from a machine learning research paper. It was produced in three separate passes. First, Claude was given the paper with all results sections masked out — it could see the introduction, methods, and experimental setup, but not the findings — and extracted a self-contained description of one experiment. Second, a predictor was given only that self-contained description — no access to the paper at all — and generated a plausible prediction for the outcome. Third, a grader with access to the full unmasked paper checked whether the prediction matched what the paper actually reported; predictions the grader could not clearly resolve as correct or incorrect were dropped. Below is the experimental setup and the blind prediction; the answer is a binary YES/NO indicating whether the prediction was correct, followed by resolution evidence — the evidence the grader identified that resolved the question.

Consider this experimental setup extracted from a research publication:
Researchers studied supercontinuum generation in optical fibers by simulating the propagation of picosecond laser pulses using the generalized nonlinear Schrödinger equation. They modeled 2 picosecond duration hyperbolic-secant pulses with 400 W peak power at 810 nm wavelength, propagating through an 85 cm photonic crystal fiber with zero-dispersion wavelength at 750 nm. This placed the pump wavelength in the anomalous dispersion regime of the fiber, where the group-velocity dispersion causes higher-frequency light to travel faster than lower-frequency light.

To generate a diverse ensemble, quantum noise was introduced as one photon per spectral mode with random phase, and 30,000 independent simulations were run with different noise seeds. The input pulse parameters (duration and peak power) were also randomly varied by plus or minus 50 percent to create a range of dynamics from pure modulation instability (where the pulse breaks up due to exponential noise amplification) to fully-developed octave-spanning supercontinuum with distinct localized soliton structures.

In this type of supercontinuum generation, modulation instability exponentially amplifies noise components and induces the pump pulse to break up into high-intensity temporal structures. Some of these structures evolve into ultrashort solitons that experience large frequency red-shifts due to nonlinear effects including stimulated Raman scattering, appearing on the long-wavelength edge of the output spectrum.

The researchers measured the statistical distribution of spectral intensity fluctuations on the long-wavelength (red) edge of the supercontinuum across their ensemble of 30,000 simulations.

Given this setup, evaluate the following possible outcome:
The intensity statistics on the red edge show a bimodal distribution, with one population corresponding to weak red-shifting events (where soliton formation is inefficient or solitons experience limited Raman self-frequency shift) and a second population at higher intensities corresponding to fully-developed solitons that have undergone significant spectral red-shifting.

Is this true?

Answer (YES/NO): NO